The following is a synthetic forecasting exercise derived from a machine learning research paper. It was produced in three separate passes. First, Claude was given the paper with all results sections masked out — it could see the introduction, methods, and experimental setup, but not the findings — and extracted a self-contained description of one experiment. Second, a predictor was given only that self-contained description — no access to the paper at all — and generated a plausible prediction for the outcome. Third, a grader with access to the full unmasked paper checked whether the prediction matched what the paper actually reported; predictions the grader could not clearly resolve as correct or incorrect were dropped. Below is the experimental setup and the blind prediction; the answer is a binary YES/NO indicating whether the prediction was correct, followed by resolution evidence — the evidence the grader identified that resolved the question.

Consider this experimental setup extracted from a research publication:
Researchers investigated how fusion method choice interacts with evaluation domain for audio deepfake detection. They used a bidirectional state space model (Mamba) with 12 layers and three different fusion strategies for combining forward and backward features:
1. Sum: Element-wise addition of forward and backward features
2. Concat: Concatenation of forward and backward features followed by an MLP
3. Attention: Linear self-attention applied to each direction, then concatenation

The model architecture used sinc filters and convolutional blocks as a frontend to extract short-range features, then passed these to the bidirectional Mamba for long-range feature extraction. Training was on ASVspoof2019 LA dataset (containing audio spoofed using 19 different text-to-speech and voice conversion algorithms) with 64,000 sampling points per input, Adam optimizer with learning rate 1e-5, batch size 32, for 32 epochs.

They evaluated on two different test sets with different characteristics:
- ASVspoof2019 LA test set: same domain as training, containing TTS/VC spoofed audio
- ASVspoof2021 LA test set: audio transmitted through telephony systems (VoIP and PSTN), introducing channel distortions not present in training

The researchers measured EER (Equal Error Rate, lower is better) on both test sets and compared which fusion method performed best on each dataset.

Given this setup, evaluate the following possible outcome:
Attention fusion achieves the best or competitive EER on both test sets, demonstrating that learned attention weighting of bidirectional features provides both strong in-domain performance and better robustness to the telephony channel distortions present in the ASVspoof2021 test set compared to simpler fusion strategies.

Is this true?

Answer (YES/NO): YES